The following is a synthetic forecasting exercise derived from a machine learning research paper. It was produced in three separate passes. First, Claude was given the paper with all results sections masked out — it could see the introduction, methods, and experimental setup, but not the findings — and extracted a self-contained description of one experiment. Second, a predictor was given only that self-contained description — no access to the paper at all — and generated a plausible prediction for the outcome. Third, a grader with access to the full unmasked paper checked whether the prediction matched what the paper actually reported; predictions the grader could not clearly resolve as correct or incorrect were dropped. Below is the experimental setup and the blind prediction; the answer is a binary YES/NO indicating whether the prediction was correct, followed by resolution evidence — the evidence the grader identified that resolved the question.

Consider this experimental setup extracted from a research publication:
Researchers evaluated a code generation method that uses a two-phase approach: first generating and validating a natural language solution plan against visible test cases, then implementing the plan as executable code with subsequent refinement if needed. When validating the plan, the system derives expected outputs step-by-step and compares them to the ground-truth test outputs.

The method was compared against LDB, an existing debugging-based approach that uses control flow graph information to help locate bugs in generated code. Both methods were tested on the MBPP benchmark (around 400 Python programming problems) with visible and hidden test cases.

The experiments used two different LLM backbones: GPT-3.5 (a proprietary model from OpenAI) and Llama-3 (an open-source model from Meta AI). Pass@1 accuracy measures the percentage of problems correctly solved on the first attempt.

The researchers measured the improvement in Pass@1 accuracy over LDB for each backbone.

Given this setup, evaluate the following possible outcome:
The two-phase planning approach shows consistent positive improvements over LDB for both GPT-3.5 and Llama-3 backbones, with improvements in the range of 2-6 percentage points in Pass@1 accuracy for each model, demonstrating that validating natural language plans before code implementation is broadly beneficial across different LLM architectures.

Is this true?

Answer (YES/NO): NO